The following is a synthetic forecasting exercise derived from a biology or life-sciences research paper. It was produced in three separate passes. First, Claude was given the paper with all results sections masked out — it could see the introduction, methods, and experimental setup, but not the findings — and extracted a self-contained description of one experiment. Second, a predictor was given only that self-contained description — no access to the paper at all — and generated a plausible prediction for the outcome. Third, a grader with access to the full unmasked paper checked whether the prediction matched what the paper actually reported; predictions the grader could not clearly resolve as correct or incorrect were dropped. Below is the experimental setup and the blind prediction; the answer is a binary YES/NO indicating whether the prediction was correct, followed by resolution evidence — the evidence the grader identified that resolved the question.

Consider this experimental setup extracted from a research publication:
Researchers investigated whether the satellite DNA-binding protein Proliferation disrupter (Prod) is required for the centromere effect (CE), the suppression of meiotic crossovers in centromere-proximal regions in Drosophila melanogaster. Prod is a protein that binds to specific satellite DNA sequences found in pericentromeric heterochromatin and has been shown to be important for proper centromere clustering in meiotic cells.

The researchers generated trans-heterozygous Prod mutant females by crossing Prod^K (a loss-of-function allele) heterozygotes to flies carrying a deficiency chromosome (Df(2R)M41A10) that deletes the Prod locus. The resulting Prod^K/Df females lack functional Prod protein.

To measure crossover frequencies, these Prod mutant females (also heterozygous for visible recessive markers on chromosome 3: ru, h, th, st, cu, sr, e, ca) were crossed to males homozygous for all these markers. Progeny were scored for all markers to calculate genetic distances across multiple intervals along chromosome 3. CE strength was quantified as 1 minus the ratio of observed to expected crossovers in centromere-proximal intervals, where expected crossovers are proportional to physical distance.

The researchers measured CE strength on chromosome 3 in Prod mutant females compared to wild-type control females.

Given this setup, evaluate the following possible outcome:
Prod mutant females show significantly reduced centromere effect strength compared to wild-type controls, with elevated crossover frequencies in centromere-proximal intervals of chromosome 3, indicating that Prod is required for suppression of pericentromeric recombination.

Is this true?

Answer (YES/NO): NO